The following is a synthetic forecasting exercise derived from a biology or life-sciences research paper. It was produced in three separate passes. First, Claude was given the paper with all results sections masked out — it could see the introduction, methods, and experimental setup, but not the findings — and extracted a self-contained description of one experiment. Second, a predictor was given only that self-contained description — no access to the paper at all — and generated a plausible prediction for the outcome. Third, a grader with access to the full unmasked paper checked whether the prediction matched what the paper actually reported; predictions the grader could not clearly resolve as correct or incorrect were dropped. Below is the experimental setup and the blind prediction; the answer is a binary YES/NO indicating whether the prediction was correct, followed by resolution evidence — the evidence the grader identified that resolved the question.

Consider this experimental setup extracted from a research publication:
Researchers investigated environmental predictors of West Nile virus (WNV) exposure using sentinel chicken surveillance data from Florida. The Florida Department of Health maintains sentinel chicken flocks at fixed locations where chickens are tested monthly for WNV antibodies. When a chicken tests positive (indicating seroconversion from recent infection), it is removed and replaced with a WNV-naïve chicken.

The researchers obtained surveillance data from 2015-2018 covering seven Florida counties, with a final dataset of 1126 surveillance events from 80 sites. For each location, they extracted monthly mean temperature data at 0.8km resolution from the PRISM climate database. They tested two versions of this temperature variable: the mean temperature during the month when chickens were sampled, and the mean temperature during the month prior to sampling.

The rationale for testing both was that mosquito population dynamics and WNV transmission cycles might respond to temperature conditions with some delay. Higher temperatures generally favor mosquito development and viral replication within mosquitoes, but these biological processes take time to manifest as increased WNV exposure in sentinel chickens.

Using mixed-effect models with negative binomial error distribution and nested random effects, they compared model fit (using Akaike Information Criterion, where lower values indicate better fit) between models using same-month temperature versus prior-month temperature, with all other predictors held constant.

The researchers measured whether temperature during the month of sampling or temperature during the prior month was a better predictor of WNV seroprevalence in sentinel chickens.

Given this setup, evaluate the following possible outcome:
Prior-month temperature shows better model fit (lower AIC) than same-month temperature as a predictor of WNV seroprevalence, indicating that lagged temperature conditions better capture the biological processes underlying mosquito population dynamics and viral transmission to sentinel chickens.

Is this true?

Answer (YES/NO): YES